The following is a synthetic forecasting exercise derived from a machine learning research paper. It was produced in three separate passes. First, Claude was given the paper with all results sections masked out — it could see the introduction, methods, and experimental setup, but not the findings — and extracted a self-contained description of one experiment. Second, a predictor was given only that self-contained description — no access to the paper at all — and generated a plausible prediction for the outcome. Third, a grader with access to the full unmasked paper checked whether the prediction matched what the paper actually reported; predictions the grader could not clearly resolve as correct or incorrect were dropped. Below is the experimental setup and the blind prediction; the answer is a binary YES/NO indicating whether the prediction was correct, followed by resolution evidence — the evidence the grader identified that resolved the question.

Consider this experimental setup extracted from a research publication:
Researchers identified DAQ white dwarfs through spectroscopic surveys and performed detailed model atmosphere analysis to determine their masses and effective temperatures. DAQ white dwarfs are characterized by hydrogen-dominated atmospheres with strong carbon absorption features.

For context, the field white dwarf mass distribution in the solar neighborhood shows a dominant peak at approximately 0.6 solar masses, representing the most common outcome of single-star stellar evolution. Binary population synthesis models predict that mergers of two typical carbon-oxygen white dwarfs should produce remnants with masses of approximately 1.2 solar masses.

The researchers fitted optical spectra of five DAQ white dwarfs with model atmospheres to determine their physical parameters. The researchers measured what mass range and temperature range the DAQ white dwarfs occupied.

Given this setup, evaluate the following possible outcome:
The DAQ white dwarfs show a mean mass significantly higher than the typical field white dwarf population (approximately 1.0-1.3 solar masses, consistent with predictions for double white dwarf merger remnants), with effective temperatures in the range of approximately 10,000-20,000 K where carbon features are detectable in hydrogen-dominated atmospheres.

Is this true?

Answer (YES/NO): YES